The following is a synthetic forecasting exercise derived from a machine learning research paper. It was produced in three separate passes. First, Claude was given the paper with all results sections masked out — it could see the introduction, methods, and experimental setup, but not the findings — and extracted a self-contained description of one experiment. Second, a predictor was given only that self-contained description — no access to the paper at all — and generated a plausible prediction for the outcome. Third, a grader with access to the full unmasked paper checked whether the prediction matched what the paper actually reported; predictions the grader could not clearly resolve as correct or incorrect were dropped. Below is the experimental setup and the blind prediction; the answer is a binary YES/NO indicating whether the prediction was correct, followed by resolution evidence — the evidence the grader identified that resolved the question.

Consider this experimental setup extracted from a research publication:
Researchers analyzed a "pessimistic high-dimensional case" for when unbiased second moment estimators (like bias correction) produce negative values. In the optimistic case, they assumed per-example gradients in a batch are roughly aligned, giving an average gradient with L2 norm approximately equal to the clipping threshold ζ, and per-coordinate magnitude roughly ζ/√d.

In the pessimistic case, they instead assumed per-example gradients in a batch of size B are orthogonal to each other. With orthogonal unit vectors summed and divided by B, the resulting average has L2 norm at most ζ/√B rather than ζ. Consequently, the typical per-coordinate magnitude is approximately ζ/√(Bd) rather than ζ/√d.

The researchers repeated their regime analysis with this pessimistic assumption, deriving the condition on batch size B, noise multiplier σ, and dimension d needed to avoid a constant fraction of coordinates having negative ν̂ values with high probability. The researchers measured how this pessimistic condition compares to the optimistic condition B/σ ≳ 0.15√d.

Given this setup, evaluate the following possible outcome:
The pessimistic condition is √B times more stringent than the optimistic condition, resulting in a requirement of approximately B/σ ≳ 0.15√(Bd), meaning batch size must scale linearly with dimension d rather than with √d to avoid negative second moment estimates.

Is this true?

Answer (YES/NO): YES